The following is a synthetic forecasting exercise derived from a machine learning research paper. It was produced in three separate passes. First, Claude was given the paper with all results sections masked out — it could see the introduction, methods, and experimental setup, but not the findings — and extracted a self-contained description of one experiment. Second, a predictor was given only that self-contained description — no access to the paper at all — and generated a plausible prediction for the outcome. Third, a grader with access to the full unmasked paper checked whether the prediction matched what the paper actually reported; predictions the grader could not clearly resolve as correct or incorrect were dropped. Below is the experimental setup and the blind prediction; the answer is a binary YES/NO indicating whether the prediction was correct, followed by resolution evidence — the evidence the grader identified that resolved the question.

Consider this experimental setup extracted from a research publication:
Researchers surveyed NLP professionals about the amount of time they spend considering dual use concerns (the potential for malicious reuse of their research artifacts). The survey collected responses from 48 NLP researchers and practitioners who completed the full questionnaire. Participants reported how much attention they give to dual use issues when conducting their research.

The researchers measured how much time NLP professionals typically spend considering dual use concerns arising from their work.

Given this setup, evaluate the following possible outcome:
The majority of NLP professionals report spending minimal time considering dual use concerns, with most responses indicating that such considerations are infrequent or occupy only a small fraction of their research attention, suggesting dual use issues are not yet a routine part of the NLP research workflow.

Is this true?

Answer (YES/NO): YES